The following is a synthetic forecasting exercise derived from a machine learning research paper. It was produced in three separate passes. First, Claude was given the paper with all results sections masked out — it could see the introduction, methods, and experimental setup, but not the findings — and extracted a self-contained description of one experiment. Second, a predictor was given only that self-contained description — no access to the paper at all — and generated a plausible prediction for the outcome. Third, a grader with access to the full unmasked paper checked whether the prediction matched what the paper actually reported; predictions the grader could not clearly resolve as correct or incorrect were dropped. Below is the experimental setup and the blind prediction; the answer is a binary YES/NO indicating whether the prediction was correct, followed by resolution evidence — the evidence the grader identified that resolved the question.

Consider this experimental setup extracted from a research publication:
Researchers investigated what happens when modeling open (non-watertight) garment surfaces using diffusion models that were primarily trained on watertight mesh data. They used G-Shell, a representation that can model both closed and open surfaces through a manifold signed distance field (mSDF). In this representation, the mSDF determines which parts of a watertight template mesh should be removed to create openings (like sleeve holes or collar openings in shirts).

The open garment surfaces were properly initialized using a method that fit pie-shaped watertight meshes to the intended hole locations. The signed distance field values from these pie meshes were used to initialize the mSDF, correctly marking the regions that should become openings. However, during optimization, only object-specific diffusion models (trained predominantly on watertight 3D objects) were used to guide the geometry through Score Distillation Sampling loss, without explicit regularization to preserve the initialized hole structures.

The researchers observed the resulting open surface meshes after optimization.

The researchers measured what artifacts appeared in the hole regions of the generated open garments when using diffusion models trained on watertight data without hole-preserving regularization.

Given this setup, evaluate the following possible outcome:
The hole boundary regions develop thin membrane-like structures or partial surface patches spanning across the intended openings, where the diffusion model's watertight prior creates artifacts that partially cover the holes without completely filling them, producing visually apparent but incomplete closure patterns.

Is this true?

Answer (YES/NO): NO